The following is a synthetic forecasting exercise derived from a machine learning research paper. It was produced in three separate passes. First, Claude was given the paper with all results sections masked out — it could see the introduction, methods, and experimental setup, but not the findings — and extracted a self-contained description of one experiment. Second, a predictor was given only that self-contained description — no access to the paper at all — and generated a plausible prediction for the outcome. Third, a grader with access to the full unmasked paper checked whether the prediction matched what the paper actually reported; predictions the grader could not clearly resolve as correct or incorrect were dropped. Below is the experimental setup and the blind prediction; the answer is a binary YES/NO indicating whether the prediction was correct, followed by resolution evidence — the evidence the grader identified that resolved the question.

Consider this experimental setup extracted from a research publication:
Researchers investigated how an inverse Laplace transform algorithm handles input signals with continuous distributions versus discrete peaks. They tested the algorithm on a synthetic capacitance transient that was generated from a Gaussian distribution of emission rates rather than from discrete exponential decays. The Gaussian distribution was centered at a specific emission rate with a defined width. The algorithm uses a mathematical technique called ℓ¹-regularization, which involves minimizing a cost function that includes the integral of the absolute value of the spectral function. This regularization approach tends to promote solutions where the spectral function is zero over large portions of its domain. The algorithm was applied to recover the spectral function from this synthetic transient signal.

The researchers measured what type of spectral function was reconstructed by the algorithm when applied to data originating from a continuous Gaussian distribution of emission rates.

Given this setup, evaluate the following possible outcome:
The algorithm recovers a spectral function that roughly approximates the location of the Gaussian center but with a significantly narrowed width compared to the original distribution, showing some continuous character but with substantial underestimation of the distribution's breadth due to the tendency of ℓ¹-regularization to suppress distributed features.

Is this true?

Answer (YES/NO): NO